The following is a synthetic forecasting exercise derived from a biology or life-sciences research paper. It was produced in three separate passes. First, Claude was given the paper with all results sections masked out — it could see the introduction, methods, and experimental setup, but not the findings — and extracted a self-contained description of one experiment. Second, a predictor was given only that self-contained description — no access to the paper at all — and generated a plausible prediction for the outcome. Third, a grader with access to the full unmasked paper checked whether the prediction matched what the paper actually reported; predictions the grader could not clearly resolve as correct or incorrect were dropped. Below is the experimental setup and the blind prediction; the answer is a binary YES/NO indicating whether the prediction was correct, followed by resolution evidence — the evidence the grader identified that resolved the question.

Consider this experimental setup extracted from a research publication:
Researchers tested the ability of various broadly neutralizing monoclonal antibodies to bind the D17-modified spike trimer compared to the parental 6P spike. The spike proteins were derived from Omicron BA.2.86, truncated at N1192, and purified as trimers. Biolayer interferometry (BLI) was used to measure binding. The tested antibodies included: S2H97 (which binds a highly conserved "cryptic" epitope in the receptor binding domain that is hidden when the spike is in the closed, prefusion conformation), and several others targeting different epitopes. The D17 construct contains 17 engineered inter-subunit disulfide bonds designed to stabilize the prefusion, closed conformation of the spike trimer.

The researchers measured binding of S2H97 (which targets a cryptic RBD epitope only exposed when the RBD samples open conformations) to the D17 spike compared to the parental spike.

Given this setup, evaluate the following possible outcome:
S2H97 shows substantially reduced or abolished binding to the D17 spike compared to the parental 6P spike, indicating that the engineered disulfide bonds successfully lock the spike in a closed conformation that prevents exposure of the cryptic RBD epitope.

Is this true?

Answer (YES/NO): NO